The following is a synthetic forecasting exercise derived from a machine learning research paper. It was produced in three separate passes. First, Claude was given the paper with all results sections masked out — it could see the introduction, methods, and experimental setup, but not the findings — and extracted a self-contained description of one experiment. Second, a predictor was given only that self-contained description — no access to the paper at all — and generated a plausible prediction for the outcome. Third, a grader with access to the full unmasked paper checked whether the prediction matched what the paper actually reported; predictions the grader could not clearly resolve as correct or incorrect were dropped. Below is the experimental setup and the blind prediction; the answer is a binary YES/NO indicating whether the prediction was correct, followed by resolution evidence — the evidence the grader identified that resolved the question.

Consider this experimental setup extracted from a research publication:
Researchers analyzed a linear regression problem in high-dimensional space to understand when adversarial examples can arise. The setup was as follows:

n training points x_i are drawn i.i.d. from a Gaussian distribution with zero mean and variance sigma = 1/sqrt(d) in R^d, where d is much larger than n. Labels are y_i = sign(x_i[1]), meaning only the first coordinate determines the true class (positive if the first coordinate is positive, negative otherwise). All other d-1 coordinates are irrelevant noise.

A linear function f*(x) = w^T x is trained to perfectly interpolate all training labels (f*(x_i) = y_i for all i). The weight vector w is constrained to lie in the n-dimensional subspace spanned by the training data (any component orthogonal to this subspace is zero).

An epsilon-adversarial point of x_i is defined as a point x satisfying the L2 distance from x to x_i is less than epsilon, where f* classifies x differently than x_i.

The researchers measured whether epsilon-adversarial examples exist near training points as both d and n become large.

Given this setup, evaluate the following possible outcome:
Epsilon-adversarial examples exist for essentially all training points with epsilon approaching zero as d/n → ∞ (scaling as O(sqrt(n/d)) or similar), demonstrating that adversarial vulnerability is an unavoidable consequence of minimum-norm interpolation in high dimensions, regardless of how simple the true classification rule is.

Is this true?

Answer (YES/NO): NO